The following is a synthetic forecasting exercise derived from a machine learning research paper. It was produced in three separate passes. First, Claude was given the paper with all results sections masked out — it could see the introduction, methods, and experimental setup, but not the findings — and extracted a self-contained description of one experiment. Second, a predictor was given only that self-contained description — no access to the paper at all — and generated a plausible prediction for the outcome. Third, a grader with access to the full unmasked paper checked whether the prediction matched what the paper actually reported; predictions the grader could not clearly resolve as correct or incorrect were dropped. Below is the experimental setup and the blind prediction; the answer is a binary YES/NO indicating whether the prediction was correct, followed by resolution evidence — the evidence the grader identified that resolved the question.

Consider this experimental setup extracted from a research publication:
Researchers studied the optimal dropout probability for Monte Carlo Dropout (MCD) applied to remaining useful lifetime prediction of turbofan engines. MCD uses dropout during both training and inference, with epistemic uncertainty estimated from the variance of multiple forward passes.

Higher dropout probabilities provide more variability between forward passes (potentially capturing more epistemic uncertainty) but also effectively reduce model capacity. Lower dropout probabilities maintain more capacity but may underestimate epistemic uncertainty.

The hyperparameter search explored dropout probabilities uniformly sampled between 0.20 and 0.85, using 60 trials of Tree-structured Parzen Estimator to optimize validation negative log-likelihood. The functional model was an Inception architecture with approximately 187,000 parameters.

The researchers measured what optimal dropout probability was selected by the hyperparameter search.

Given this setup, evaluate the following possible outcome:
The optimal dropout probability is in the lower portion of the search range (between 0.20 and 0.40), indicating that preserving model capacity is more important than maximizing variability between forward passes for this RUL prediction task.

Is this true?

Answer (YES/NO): YES